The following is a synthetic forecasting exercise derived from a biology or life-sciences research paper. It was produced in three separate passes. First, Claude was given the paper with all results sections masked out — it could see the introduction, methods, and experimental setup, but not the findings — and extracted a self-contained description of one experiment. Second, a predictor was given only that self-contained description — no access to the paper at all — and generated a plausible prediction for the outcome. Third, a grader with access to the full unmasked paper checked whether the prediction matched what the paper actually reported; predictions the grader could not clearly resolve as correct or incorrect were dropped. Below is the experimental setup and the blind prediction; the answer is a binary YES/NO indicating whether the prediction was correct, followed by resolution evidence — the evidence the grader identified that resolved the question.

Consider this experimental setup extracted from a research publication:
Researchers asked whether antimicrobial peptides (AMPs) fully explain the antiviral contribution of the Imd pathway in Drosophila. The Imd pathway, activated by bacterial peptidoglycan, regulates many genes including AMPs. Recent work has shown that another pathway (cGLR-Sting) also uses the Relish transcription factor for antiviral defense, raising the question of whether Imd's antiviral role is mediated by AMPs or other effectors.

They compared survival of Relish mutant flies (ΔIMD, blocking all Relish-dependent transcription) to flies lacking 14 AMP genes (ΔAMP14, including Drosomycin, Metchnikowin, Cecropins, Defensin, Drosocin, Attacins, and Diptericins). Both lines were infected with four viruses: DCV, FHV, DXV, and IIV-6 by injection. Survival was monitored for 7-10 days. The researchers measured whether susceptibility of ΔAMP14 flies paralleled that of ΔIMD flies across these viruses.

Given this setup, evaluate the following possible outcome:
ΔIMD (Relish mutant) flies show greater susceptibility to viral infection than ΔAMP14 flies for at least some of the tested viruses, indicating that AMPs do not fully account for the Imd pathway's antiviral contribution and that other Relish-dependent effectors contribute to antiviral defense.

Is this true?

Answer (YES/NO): NO